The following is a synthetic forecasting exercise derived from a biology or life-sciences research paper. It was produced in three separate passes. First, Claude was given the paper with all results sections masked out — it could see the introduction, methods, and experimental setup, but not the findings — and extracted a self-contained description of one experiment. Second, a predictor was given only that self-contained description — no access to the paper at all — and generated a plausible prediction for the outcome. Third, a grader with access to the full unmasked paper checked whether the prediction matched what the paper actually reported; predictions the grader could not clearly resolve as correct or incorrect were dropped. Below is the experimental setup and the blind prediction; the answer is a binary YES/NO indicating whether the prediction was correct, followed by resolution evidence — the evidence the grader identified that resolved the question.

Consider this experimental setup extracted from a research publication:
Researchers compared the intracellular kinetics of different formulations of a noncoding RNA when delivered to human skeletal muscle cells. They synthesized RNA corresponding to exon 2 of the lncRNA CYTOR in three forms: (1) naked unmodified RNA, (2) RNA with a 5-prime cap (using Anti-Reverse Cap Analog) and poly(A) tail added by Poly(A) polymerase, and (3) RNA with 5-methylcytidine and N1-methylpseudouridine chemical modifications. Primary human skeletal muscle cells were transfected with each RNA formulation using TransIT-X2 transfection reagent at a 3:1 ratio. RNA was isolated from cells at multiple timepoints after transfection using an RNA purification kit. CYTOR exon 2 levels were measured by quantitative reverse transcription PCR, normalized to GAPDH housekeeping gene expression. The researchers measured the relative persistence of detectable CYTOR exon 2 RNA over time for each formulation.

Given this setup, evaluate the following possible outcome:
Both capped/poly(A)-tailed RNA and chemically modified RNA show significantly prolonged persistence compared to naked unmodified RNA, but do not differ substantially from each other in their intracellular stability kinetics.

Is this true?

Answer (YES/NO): NO